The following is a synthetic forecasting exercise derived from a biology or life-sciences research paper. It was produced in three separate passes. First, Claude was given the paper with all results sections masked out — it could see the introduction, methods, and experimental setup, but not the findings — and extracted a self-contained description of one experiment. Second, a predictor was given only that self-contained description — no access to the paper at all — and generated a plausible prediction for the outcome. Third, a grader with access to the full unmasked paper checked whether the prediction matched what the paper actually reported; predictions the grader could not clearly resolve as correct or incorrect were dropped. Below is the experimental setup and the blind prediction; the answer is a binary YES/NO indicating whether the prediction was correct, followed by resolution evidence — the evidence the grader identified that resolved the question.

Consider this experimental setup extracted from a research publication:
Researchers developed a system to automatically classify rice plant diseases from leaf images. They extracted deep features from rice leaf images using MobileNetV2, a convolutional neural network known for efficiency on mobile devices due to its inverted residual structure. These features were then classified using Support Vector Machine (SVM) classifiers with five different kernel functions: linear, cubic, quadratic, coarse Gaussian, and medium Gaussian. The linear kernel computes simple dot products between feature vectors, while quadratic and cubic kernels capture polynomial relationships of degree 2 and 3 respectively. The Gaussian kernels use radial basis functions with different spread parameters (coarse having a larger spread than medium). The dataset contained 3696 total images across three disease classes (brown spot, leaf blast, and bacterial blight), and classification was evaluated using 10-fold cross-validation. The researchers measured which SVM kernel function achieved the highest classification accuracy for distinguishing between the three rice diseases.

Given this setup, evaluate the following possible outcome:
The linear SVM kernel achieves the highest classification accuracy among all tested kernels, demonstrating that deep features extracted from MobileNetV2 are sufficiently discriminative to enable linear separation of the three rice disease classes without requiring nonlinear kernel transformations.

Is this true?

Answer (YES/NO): NO